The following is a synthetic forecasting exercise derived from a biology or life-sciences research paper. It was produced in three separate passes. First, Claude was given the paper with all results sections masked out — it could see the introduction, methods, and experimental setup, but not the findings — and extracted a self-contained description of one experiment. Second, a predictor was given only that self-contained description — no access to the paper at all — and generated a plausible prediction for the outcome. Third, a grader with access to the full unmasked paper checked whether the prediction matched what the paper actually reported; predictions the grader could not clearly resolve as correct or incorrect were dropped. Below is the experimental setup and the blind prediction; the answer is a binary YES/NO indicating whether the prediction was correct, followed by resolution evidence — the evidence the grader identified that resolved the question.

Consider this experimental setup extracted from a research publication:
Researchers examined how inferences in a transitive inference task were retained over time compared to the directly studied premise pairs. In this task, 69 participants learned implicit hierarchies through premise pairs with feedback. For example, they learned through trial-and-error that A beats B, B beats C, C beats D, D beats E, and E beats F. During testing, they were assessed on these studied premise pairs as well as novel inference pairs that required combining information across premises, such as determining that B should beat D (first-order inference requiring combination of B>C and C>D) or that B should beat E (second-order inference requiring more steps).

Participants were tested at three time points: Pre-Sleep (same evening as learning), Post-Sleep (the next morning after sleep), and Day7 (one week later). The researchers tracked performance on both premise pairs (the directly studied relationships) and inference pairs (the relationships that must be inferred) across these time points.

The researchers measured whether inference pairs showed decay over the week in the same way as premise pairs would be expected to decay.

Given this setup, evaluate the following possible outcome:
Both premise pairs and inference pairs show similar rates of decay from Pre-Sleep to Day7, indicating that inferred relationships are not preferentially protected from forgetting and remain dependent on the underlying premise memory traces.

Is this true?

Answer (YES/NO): NO